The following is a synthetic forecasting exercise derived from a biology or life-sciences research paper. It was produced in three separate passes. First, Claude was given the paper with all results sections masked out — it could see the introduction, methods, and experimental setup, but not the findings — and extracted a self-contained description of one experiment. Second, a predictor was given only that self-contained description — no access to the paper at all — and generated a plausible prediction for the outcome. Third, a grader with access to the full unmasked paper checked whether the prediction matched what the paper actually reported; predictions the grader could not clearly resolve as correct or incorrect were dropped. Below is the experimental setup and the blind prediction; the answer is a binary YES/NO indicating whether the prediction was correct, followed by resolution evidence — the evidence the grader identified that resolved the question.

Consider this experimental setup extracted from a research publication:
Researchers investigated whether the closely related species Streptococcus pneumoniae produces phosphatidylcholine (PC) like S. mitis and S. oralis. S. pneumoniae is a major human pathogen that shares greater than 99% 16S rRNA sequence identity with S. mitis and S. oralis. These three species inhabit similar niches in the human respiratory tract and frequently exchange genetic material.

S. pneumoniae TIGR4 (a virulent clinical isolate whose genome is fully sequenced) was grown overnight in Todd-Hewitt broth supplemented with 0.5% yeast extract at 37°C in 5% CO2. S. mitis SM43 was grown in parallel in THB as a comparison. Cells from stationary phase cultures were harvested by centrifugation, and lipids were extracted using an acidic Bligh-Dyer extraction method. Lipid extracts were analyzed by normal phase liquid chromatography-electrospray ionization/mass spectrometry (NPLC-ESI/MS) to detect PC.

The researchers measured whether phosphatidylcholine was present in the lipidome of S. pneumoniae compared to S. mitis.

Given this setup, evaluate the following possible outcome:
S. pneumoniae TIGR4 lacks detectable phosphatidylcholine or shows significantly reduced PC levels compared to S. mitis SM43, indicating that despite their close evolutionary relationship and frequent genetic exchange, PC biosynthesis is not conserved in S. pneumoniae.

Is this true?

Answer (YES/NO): NO